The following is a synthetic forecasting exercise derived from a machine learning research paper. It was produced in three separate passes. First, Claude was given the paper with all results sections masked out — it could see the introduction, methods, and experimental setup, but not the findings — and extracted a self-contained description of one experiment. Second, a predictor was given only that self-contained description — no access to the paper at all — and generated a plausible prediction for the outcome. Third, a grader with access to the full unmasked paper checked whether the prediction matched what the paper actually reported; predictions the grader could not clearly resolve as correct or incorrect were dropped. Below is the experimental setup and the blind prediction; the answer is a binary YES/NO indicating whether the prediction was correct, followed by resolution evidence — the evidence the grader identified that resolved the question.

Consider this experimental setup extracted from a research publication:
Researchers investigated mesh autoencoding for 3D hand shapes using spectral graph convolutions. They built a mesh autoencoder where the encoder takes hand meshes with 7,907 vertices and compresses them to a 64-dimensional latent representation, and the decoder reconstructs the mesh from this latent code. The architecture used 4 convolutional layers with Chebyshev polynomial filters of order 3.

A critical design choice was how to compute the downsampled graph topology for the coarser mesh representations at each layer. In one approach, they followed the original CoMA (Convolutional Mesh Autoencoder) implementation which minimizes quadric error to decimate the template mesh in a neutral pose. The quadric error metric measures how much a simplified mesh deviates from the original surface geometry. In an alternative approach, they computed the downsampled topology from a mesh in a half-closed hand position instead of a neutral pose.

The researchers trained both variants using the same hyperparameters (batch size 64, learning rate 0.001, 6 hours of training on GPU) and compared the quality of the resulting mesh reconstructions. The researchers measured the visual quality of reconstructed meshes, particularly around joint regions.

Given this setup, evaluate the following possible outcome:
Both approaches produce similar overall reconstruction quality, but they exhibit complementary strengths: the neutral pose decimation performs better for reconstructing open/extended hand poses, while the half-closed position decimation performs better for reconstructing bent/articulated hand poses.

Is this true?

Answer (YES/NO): NO